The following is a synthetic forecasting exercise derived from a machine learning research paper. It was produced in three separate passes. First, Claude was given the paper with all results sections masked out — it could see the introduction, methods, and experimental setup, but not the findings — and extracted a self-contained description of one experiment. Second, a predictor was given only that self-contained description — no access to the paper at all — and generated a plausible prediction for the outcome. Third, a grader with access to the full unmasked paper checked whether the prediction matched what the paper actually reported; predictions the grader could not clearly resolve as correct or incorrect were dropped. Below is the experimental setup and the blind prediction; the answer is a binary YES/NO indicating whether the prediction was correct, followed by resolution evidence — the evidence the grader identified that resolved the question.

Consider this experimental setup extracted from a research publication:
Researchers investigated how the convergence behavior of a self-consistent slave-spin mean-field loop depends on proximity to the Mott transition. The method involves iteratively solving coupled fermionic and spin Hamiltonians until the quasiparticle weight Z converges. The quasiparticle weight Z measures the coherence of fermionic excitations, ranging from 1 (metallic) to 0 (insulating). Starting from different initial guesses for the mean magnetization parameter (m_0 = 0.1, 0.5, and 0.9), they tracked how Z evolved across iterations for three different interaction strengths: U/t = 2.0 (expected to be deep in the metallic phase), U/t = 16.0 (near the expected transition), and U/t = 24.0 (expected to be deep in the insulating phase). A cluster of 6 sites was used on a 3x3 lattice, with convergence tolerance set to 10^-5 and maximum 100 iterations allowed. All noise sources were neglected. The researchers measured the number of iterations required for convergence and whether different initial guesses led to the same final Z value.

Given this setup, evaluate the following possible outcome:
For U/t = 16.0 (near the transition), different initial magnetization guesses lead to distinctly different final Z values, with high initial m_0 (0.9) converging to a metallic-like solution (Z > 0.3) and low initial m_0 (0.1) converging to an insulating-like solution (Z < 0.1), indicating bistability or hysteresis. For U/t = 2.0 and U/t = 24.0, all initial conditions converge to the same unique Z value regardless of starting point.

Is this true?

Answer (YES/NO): NO